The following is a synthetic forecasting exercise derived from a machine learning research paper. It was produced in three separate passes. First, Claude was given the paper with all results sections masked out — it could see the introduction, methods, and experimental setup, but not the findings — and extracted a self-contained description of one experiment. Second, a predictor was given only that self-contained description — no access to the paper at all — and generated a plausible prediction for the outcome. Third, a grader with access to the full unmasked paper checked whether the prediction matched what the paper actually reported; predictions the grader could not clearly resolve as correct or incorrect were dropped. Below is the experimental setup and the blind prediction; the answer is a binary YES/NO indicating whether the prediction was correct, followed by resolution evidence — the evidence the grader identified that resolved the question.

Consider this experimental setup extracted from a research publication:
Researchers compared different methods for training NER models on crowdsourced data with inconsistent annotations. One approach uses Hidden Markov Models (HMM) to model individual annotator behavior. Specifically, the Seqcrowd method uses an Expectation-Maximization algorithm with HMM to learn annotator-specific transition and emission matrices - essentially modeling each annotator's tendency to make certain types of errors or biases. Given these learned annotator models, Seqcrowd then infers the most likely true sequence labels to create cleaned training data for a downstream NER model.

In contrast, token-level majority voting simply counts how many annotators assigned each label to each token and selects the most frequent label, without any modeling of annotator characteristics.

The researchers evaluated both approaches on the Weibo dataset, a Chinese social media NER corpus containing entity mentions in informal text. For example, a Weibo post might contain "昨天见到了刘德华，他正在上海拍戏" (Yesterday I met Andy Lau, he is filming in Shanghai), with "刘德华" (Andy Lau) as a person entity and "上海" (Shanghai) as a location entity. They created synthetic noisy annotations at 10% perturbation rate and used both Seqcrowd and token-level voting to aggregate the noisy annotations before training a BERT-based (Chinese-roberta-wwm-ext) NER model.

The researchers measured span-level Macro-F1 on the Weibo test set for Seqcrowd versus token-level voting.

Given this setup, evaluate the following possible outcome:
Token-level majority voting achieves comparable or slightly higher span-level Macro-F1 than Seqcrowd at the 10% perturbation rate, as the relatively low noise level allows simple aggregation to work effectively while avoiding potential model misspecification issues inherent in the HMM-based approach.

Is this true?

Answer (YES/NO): NO